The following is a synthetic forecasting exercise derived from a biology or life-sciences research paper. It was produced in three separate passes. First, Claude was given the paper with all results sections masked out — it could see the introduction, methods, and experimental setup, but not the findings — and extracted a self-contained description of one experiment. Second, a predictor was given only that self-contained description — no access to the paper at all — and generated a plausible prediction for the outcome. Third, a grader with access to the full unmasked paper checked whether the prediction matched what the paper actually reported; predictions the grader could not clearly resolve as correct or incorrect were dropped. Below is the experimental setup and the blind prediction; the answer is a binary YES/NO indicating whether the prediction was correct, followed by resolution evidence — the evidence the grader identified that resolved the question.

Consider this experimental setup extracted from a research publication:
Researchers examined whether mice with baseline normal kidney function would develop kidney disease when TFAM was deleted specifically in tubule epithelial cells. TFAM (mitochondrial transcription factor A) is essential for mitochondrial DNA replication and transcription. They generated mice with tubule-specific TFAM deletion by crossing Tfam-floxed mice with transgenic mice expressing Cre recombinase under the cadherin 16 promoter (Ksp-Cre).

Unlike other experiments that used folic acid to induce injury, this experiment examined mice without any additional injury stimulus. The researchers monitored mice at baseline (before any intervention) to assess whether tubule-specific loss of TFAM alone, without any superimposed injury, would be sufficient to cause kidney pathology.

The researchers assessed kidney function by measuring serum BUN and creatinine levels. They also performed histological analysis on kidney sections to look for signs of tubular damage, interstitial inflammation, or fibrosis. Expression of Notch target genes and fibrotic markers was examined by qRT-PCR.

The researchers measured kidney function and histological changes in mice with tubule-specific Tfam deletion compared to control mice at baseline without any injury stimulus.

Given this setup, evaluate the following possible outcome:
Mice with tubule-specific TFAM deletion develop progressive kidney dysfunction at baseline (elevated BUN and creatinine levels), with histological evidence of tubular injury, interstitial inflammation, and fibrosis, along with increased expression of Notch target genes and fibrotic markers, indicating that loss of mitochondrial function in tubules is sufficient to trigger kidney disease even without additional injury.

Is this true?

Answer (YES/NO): NO